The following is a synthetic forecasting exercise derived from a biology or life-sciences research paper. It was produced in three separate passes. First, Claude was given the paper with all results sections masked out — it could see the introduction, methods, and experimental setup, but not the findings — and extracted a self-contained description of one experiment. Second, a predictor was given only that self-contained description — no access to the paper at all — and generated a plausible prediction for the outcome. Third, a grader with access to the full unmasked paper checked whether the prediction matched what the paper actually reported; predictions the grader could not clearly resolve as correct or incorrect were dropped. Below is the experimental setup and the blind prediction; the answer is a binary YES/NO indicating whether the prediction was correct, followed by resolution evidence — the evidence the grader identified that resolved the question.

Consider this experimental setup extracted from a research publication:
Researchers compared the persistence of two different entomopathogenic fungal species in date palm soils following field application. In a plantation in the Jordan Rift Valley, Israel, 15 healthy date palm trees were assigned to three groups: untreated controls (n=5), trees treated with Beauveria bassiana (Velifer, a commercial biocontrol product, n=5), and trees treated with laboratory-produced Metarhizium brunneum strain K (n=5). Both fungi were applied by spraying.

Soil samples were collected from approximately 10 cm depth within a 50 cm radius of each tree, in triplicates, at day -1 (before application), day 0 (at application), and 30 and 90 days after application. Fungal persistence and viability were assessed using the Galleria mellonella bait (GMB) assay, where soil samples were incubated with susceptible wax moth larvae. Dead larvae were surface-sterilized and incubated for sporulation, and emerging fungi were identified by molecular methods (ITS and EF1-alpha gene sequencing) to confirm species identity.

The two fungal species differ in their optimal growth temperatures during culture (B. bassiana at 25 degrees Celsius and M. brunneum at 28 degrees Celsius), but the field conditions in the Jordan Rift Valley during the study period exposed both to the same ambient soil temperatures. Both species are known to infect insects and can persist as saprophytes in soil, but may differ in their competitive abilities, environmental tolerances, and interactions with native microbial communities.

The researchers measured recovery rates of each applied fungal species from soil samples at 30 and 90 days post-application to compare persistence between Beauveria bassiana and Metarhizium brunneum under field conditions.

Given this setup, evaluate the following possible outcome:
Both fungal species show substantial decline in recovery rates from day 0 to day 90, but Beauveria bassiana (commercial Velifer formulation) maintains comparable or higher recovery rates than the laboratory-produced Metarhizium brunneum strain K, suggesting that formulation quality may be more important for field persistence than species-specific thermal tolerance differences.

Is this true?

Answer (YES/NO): NO